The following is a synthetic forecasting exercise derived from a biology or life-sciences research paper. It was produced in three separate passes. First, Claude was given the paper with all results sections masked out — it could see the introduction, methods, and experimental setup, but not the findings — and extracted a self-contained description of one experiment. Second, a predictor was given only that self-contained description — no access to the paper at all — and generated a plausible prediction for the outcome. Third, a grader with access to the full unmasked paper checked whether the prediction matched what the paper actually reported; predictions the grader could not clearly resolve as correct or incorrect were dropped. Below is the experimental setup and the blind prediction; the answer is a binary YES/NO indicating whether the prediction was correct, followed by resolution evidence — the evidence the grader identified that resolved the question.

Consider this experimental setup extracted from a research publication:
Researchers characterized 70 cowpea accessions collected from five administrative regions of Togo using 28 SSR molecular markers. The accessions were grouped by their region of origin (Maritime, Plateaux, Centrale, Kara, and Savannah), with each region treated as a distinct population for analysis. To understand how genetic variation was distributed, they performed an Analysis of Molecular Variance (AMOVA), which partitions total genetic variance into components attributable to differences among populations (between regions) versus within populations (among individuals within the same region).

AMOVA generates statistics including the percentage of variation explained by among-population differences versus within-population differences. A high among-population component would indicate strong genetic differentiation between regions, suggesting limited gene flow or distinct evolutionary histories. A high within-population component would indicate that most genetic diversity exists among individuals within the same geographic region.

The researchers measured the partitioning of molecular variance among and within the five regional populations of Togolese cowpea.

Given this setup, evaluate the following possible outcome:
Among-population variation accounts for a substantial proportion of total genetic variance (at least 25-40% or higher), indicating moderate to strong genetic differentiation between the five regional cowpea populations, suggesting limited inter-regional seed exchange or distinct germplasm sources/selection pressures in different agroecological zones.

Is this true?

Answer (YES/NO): NO